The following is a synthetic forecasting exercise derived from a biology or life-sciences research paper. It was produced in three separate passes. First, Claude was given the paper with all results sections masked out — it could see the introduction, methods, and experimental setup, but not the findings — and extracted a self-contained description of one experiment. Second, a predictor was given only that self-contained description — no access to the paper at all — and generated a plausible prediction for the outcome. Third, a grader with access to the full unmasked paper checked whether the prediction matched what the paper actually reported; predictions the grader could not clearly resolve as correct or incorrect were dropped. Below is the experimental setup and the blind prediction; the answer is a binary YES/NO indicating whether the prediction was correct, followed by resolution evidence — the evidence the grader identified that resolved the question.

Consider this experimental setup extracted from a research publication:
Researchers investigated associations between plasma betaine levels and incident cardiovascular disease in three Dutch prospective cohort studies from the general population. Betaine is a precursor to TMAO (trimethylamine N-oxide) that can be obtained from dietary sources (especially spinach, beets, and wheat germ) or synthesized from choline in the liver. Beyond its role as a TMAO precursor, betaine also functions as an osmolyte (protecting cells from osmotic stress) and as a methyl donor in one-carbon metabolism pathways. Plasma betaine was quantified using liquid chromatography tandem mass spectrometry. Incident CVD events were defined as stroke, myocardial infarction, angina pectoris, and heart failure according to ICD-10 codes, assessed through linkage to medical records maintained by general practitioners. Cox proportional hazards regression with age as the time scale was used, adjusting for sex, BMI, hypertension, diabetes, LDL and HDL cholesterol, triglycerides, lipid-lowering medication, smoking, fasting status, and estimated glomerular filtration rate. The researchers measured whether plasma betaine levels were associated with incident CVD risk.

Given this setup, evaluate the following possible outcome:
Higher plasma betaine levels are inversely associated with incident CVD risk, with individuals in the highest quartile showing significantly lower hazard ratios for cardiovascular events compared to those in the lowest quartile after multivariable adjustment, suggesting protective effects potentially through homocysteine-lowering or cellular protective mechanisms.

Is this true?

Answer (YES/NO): NO